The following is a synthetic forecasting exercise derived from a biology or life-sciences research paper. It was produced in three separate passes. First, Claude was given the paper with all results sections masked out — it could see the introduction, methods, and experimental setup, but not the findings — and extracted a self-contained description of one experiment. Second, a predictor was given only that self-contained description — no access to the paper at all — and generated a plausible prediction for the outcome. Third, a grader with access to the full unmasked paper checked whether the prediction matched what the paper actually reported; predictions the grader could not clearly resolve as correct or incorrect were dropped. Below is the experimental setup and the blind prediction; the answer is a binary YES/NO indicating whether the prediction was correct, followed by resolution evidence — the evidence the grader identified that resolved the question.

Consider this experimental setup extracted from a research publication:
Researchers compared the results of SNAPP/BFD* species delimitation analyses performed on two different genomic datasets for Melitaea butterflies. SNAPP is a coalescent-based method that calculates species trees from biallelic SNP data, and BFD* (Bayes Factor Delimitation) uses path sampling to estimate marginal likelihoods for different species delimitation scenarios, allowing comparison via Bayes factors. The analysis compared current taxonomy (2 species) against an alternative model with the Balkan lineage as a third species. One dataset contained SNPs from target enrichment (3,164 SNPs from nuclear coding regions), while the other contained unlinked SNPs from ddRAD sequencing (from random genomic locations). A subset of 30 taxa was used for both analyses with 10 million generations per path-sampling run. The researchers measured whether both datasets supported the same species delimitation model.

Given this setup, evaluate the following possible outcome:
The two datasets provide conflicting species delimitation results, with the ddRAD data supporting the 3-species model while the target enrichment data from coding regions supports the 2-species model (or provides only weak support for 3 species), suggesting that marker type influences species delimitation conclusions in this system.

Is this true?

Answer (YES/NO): NO